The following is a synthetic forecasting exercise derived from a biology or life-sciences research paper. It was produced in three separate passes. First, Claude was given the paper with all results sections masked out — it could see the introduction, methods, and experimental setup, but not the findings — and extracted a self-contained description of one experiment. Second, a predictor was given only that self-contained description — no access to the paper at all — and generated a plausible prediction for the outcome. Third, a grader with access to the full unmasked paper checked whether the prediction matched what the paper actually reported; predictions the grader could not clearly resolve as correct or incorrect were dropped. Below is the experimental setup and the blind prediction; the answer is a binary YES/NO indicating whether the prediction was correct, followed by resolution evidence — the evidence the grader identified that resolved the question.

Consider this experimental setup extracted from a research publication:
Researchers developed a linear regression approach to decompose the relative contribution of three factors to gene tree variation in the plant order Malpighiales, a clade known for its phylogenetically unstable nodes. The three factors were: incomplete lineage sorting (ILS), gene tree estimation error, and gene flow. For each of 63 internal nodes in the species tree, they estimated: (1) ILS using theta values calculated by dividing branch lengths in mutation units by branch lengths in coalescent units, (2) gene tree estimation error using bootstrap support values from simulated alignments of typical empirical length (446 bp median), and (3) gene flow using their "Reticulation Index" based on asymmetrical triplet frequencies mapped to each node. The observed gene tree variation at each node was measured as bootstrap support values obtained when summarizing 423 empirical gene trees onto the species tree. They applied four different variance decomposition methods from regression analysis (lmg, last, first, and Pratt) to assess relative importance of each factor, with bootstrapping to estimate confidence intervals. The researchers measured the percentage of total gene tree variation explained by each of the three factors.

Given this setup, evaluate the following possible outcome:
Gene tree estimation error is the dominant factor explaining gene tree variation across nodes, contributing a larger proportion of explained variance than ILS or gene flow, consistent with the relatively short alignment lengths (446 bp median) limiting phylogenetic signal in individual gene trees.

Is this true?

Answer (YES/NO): YES